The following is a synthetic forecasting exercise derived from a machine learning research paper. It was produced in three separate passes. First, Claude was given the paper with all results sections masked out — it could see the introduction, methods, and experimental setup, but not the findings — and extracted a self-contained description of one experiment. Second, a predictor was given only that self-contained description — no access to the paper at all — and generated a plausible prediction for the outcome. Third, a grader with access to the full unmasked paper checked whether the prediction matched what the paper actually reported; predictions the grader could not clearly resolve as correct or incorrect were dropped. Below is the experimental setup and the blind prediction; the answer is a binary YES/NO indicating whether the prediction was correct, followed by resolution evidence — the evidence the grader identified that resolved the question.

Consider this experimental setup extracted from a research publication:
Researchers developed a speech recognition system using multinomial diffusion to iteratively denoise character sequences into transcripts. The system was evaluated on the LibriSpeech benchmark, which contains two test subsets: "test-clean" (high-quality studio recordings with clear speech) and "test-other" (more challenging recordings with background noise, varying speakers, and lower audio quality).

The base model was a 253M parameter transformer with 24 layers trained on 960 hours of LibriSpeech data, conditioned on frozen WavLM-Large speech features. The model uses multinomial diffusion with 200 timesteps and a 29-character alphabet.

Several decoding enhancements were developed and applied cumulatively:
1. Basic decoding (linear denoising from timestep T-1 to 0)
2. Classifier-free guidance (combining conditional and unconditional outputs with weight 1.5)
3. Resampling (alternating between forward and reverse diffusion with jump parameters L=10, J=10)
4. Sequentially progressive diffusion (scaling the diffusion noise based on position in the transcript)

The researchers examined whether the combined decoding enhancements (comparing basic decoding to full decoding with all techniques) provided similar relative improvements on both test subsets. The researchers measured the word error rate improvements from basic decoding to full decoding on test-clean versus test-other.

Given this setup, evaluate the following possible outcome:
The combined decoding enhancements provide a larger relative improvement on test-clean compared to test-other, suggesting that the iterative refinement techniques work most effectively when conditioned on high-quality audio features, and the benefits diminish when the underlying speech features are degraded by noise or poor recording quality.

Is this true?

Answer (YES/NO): YES